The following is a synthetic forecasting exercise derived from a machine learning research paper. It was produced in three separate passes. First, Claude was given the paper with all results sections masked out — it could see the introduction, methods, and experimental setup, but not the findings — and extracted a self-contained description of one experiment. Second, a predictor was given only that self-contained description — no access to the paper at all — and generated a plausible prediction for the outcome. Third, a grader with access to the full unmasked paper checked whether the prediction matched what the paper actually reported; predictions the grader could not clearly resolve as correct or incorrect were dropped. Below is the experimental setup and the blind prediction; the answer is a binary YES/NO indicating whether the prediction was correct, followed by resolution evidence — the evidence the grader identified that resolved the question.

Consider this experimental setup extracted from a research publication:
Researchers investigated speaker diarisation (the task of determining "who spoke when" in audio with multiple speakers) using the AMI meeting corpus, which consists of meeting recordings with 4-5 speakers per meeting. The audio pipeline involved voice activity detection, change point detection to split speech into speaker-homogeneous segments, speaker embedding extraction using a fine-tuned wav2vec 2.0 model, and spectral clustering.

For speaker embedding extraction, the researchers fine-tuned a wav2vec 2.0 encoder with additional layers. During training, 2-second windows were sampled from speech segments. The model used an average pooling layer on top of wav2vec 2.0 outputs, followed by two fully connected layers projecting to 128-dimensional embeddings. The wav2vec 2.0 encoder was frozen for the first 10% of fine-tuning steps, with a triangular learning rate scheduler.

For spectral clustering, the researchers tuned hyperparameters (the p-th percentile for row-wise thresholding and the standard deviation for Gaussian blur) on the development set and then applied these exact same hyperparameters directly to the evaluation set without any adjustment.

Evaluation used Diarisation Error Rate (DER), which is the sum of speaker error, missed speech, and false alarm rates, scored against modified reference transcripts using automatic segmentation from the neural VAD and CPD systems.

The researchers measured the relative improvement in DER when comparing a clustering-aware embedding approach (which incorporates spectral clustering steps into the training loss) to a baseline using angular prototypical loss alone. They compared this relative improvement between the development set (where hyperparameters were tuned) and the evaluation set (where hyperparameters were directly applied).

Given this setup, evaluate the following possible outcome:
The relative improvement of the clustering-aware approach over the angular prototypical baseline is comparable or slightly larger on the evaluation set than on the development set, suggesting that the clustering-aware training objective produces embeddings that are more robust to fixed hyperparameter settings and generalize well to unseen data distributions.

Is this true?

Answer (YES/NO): NO